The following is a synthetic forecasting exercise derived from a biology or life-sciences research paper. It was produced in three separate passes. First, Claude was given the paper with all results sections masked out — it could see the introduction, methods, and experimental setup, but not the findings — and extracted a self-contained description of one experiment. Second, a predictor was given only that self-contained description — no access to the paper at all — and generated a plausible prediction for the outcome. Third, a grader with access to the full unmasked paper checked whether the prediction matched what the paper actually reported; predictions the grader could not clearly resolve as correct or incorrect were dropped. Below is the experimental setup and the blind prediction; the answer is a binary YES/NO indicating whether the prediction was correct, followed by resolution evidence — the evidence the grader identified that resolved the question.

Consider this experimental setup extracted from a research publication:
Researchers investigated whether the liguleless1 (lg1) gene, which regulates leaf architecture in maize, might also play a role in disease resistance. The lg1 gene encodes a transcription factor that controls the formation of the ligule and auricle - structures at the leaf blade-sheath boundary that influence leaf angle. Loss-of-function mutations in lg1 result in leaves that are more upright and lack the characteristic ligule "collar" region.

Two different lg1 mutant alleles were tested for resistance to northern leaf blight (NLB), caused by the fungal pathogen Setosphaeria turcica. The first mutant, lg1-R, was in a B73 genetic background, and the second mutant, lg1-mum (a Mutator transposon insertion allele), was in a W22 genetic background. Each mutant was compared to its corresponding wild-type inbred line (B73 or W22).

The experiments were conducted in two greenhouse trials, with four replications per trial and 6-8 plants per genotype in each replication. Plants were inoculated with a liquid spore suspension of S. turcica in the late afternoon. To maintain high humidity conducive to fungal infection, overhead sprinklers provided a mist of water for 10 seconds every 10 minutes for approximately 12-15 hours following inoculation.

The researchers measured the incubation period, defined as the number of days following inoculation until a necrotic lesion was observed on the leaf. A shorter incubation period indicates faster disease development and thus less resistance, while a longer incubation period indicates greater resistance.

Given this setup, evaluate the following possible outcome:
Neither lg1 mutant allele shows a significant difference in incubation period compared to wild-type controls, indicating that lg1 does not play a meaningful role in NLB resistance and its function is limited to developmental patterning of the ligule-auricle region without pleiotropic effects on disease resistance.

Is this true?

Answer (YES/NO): NO